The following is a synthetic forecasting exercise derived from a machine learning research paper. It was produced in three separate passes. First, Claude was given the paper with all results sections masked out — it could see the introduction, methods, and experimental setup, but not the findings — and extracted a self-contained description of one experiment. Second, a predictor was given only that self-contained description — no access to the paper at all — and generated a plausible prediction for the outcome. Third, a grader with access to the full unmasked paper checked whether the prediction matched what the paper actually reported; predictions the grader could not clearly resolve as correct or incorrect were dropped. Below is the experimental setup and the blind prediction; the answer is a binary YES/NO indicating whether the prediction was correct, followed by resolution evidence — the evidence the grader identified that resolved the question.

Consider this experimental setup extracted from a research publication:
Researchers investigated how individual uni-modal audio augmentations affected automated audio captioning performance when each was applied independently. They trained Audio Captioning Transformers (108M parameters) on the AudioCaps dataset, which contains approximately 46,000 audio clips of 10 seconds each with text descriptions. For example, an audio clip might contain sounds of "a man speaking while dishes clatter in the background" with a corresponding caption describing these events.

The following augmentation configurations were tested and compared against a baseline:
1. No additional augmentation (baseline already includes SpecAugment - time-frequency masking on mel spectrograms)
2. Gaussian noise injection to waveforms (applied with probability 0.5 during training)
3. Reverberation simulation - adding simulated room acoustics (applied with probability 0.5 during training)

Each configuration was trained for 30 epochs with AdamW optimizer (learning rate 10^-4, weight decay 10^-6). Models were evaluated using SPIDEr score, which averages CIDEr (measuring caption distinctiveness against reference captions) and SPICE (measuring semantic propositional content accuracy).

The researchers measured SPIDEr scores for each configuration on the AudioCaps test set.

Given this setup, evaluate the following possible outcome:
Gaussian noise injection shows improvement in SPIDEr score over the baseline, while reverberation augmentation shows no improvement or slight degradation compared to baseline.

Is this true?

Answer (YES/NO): NO